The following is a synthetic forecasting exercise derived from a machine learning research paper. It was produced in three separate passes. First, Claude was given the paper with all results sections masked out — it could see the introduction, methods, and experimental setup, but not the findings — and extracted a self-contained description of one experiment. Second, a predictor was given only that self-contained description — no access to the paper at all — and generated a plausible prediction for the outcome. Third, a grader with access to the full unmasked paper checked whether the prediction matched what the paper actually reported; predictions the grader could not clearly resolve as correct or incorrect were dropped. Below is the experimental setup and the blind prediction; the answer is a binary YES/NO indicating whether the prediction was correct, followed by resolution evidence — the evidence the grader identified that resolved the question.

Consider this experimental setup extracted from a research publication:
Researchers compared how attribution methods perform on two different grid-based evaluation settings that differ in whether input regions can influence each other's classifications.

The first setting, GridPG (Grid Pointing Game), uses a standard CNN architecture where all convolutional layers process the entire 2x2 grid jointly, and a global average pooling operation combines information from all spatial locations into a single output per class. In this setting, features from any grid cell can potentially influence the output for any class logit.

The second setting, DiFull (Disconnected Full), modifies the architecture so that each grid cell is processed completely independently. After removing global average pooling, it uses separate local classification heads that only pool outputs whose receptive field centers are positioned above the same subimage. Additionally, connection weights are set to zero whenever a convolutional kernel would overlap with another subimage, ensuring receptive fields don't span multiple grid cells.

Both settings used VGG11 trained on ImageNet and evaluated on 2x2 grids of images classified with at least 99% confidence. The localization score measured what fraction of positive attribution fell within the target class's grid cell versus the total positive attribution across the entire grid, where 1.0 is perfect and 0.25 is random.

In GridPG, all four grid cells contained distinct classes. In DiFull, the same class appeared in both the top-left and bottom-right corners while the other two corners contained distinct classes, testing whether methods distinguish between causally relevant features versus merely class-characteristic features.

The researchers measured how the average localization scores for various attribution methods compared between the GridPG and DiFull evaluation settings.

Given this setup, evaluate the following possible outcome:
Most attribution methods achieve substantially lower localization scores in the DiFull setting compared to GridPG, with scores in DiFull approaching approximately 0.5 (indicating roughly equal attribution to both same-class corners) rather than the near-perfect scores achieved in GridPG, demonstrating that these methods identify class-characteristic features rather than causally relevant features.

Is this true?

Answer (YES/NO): NO